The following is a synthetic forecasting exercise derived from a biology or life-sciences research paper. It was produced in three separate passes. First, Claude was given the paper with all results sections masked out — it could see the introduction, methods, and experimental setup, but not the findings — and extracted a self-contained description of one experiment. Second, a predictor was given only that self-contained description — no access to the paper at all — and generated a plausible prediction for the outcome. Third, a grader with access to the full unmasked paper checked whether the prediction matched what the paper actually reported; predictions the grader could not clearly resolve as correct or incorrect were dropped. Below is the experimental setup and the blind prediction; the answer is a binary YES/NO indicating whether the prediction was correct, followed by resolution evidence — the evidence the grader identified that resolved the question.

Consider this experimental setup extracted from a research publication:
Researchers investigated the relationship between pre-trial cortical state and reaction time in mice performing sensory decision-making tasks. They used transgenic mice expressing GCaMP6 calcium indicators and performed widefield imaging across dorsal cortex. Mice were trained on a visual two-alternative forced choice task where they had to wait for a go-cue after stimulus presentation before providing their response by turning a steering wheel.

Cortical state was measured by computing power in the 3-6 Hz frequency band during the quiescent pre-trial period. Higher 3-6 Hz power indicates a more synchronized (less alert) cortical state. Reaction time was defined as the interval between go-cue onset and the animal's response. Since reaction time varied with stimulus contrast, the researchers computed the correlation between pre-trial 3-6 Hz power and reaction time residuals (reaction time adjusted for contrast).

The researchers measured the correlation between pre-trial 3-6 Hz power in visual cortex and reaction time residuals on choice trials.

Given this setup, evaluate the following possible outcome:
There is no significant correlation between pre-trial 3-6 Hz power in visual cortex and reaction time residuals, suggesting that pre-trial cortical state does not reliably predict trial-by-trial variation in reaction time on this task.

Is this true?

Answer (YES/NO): NO